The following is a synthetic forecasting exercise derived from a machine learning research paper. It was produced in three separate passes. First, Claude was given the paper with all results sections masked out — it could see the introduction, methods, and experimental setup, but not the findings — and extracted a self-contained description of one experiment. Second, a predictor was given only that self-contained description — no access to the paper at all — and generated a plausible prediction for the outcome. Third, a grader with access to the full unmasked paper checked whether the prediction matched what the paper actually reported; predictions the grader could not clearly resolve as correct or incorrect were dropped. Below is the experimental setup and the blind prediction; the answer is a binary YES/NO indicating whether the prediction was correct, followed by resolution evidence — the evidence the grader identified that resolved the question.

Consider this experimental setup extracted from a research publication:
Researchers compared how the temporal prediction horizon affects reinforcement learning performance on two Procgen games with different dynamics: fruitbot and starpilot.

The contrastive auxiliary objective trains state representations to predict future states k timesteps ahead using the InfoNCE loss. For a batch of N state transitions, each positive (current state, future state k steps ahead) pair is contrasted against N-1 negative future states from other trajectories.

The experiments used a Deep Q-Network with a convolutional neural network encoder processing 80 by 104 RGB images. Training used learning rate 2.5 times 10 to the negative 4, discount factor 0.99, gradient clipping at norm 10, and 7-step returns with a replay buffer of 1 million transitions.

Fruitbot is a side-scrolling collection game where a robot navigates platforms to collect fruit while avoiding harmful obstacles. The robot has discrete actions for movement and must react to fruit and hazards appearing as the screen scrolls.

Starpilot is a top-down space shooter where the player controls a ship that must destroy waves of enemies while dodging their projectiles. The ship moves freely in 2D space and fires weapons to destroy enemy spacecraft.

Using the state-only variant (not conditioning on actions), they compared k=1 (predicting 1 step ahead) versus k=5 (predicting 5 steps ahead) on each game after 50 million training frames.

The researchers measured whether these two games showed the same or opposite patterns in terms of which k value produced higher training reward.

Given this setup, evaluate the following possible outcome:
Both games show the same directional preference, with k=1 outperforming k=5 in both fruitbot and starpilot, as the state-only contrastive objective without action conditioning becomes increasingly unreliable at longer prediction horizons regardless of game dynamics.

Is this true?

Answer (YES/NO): NO